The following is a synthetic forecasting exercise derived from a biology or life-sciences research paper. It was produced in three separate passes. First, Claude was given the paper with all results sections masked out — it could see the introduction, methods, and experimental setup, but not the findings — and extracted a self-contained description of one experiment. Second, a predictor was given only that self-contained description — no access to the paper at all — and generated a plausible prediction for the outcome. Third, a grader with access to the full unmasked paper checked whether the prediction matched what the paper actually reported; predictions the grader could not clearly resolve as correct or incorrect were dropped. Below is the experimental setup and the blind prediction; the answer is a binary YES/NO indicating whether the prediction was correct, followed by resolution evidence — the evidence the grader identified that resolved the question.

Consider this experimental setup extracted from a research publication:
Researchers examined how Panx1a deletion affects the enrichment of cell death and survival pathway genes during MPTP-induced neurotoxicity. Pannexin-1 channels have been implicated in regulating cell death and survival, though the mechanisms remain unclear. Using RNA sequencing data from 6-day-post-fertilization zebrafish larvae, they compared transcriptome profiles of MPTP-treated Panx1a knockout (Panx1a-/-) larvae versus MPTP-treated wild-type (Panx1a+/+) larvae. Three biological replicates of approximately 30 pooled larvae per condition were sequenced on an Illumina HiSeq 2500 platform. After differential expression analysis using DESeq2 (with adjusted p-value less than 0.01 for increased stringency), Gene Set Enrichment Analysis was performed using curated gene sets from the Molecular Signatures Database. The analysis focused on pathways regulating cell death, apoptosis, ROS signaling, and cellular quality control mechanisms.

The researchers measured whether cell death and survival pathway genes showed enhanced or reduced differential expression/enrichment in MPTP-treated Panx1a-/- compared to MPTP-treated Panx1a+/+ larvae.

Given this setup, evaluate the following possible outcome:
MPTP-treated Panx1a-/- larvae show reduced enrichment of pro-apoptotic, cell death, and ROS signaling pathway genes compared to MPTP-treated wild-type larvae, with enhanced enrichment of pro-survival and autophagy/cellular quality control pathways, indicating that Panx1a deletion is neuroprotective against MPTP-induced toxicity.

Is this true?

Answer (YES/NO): NO